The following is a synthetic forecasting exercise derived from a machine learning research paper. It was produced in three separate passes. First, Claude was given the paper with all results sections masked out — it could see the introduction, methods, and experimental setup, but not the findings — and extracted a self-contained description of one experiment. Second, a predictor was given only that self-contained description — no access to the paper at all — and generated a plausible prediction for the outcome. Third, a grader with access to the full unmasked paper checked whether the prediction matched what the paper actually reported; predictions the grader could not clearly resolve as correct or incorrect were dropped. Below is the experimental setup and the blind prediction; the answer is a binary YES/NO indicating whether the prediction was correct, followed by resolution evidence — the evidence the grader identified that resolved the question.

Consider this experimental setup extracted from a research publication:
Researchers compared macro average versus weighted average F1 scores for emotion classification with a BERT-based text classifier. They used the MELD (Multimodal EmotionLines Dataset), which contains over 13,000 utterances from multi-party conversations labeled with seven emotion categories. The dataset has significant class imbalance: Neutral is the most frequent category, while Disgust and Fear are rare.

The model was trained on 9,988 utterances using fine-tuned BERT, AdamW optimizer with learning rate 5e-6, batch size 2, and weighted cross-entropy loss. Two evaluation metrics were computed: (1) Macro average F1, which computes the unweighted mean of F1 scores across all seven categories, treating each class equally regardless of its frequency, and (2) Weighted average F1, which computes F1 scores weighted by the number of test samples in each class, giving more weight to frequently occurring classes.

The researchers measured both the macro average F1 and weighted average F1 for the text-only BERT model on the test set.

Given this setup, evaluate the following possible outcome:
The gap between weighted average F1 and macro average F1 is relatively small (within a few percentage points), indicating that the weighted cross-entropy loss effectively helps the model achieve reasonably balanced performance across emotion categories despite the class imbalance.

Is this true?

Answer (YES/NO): NO